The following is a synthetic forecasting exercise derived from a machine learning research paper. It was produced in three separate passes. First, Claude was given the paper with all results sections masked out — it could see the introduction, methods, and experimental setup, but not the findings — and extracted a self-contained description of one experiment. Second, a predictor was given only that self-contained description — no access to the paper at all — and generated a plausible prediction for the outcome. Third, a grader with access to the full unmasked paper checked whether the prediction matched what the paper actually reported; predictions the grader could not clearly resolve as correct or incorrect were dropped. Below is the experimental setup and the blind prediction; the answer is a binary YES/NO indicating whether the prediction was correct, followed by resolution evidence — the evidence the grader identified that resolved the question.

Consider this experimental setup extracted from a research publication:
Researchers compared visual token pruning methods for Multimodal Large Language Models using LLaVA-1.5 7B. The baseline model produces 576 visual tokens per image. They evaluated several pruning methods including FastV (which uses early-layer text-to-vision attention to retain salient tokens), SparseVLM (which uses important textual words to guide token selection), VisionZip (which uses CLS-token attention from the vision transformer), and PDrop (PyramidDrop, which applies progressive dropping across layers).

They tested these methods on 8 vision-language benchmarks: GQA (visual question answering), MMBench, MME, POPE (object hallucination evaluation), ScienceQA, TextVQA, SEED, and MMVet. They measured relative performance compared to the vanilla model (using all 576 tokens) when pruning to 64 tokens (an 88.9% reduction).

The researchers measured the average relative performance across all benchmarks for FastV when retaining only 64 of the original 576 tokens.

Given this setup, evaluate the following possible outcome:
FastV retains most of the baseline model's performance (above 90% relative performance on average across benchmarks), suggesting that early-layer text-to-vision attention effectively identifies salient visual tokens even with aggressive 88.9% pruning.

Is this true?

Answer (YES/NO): NO